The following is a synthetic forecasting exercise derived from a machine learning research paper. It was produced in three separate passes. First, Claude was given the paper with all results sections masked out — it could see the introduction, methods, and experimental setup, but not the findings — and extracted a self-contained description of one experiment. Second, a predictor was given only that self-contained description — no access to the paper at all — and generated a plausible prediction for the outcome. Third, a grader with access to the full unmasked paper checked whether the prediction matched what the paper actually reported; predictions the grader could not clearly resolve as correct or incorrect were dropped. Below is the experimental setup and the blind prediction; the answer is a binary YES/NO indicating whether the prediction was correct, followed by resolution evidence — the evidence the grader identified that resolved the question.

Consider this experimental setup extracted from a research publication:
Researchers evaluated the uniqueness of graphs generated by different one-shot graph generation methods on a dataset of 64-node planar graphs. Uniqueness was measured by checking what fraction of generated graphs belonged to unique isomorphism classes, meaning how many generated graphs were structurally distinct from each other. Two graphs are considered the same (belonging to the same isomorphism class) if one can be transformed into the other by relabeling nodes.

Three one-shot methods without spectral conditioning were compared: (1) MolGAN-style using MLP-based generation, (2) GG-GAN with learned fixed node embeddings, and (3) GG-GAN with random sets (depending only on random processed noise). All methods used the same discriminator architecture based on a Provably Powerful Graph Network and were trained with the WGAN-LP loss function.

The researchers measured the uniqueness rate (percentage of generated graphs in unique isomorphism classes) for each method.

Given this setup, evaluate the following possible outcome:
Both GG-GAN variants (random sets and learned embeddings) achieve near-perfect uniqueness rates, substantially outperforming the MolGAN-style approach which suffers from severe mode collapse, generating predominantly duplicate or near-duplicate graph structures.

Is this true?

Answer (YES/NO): NO